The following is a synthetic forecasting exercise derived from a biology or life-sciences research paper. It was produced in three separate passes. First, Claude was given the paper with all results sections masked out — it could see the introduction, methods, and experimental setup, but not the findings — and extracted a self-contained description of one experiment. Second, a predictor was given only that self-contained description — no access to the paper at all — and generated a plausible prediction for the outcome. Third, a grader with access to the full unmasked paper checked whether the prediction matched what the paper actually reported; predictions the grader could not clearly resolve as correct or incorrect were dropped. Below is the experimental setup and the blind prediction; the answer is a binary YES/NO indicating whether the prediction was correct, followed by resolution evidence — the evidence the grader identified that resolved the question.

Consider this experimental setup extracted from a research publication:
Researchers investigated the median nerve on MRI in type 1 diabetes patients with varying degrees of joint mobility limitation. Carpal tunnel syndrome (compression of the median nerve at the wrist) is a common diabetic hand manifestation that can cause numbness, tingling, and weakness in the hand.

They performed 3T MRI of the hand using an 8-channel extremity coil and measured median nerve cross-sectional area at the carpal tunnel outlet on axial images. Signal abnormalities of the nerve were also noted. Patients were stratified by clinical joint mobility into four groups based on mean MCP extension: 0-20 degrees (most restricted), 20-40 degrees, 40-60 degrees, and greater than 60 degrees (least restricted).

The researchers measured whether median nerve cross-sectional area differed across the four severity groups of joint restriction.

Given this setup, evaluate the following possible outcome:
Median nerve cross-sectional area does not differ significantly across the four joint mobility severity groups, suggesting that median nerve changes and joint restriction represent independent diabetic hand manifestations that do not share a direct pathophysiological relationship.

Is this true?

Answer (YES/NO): YES